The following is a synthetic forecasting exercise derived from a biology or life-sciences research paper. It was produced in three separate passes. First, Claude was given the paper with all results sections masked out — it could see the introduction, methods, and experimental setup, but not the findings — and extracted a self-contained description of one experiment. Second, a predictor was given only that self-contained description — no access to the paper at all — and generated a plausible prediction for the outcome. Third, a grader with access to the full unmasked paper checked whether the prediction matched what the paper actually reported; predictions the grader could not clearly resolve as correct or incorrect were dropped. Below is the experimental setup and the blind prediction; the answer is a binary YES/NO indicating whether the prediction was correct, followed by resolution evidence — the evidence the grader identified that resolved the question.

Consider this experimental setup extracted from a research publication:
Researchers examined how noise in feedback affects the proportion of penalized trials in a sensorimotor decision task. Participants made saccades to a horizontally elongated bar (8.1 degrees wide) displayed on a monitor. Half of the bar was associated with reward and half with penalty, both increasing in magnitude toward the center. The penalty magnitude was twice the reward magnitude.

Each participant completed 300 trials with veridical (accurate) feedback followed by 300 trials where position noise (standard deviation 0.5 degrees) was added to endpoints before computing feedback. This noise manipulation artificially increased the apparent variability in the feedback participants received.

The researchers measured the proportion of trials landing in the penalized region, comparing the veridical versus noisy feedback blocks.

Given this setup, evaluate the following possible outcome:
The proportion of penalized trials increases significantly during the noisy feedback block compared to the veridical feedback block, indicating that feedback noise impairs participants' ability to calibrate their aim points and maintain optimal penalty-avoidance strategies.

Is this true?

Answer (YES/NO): NO